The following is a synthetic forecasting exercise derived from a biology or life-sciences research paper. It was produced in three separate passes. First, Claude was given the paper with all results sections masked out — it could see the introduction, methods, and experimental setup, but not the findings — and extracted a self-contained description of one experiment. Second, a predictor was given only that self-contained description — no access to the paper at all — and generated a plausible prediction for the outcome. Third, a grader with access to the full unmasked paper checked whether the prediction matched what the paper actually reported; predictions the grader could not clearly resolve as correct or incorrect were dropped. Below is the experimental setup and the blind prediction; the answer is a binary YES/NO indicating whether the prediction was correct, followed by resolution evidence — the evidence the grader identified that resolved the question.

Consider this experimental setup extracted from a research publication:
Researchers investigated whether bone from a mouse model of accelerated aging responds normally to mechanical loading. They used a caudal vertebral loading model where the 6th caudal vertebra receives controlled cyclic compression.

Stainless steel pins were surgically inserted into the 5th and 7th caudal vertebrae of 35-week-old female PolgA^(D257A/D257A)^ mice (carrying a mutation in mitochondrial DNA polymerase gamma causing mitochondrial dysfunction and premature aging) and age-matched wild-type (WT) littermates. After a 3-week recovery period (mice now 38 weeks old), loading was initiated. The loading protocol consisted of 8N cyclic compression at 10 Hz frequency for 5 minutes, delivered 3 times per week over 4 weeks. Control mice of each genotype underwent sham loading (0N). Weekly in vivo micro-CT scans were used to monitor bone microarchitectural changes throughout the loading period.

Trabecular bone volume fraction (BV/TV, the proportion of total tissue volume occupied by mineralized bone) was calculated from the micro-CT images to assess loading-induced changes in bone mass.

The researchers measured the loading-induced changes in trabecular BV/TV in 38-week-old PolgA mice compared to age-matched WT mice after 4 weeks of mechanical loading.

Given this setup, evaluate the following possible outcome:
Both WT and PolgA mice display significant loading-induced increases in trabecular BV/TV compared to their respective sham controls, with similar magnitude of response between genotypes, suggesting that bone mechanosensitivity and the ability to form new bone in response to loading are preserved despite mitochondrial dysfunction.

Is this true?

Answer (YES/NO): NO